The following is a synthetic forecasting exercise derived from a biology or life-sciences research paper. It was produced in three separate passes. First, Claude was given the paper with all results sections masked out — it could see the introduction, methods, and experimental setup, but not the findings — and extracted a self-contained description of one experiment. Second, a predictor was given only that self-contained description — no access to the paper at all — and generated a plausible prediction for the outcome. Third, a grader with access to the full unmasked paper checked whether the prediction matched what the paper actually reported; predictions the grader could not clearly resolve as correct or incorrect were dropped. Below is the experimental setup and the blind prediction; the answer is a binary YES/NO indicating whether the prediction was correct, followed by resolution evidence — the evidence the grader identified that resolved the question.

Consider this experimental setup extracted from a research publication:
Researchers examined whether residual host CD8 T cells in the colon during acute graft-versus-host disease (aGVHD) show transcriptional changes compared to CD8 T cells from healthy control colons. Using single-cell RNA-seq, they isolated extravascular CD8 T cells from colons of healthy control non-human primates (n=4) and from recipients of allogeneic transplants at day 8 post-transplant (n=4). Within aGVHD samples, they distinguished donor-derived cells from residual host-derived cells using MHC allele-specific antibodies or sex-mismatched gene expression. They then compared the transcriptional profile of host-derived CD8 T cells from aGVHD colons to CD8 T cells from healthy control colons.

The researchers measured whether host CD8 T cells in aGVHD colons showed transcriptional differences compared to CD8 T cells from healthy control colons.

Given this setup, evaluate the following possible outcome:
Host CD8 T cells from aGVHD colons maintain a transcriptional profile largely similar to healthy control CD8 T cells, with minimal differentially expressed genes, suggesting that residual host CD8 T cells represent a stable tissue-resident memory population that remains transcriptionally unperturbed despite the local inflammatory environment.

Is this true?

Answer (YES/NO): YES